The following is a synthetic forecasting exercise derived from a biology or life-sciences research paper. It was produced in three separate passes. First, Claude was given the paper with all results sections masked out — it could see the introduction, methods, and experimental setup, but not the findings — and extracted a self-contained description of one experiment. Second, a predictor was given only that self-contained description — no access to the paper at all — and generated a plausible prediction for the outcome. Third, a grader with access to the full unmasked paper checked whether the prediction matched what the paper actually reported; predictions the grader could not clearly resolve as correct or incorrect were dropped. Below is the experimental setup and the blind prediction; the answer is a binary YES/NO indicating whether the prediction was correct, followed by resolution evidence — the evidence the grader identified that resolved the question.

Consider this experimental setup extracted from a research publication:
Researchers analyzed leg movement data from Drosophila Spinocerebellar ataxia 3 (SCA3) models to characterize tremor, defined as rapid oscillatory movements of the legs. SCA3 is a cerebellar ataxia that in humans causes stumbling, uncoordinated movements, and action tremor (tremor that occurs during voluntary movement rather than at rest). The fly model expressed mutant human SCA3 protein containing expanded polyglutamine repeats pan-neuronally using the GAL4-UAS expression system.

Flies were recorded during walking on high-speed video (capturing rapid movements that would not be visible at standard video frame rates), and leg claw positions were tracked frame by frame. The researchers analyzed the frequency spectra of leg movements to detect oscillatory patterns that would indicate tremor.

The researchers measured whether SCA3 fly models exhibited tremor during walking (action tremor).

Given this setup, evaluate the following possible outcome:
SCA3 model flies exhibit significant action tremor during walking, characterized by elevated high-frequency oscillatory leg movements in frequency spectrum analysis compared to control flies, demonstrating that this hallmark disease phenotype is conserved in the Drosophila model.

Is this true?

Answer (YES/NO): YES